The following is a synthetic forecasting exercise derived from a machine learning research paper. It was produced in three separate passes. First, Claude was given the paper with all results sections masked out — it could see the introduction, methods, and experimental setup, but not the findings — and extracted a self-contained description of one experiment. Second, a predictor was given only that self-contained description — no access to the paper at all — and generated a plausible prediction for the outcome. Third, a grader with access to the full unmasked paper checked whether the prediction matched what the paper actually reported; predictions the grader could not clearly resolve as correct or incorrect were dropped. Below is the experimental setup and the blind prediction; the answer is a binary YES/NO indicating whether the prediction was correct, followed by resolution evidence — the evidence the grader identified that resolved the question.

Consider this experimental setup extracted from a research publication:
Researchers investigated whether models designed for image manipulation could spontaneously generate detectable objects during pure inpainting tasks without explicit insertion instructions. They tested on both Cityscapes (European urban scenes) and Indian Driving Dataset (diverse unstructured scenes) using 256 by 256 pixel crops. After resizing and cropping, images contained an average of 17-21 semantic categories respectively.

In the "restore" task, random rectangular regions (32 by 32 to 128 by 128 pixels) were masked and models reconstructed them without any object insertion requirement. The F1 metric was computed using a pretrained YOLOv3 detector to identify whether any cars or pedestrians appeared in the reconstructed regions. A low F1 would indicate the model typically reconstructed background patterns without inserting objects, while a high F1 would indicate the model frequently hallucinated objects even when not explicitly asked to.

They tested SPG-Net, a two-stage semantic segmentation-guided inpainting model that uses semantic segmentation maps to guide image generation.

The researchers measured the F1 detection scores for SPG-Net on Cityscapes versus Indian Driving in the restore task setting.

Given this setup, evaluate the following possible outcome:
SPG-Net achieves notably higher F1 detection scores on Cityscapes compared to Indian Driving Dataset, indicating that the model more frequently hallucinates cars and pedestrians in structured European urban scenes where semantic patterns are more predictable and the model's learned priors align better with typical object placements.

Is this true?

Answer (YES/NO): NO